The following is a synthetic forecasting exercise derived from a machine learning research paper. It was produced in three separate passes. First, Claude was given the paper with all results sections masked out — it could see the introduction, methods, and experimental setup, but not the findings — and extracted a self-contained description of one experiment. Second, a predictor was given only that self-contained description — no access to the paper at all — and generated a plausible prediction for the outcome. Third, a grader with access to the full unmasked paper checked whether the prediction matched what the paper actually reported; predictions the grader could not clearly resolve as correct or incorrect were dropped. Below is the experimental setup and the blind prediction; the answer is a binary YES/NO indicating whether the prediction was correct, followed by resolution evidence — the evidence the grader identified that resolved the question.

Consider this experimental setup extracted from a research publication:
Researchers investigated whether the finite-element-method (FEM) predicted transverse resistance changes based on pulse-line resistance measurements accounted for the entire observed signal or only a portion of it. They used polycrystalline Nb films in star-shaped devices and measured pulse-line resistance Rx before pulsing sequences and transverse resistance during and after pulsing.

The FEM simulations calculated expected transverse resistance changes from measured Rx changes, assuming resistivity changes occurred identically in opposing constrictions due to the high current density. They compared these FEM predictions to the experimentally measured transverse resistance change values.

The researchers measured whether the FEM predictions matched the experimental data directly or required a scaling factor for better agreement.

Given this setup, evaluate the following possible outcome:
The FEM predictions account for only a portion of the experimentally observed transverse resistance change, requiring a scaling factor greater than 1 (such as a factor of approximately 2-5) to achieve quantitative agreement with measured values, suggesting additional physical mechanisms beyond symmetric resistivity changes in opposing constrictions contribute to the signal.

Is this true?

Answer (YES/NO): NO